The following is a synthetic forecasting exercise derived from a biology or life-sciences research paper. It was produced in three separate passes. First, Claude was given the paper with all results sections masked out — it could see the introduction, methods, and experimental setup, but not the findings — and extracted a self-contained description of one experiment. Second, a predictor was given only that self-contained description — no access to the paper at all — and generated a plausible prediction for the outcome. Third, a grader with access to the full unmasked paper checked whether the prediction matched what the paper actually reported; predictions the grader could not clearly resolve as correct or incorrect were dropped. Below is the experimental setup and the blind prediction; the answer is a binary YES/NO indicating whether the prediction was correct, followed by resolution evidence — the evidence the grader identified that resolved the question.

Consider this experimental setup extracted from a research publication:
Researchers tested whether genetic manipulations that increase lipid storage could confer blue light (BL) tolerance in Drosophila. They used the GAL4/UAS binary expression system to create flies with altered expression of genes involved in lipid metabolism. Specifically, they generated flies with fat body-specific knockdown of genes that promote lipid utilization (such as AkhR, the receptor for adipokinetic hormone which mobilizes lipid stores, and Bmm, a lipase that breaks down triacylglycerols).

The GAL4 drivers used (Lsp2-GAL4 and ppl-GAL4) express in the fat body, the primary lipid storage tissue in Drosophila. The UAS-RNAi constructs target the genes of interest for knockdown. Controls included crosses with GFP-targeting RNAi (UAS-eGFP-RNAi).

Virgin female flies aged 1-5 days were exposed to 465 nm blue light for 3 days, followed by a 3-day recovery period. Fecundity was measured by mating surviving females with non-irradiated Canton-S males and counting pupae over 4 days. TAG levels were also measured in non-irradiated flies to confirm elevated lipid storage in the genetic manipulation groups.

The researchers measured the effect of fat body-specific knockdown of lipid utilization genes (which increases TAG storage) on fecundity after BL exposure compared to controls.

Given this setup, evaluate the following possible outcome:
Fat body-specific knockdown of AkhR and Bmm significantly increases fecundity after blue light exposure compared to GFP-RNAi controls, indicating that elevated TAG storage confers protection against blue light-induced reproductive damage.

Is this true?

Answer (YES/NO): YES